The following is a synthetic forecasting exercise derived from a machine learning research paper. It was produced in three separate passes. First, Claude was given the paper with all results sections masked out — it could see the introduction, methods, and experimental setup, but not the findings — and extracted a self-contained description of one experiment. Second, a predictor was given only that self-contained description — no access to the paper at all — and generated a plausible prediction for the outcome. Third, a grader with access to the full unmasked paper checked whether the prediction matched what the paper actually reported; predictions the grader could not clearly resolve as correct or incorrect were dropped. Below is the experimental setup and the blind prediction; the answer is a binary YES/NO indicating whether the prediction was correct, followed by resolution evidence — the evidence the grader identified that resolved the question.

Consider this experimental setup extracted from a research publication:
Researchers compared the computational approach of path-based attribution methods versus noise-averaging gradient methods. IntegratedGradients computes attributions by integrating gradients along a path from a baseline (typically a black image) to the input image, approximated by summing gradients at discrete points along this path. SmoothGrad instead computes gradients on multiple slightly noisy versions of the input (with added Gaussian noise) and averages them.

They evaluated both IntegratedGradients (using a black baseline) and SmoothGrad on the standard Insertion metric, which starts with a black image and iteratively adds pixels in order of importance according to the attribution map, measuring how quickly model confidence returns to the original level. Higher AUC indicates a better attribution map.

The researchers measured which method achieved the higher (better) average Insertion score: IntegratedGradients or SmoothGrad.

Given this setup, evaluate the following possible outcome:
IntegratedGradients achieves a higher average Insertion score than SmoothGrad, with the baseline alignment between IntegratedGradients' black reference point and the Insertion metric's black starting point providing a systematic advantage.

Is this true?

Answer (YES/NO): NO